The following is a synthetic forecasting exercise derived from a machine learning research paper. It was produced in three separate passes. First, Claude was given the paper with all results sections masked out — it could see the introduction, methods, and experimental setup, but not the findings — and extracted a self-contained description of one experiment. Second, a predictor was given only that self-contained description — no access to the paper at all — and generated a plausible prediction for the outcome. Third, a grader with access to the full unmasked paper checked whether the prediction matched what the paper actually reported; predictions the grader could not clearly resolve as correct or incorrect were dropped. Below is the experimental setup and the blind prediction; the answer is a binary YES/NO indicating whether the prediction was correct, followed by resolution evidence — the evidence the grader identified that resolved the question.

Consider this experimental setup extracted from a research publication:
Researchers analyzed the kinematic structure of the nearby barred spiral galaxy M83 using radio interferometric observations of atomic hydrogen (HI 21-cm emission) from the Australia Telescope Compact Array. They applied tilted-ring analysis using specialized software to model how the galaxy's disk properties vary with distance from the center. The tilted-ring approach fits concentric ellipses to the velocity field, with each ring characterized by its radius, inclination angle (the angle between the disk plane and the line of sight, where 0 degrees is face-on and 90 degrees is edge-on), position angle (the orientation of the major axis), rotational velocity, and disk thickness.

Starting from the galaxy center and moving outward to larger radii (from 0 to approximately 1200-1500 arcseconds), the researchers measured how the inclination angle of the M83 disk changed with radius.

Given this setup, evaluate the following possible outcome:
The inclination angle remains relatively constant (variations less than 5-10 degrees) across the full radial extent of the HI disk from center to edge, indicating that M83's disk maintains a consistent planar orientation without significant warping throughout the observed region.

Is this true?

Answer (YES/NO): NO